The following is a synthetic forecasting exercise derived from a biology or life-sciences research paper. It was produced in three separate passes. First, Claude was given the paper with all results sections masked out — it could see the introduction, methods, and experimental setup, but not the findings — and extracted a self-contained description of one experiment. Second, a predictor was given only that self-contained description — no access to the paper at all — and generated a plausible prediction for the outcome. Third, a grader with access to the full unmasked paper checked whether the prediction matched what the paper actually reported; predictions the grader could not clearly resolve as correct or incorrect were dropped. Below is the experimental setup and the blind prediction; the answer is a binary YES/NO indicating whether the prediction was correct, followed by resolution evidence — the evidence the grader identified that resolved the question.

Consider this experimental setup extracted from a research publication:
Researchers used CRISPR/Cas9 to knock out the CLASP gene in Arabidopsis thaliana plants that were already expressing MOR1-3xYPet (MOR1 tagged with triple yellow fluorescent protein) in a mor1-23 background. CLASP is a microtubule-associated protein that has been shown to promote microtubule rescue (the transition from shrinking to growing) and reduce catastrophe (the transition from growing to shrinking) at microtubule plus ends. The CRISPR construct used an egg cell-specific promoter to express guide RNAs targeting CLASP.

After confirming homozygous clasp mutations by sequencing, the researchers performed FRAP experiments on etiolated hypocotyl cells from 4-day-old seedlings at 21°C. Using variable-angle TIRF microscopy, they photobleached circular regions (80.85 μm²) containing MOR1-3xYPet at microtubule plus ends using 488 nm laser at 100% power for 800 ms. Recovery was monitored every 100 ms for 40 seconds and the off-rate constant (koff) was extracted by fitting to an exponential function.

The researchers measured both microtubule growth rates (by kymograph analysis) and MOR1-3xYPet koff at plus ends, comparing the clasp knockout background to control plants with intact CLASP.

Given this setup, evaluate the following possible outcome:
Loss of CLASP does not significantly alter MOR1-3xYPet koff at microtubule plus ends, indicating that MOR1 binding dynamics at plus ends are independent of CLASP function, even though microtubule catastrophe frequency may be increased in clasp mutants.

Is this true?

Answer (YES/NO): NO